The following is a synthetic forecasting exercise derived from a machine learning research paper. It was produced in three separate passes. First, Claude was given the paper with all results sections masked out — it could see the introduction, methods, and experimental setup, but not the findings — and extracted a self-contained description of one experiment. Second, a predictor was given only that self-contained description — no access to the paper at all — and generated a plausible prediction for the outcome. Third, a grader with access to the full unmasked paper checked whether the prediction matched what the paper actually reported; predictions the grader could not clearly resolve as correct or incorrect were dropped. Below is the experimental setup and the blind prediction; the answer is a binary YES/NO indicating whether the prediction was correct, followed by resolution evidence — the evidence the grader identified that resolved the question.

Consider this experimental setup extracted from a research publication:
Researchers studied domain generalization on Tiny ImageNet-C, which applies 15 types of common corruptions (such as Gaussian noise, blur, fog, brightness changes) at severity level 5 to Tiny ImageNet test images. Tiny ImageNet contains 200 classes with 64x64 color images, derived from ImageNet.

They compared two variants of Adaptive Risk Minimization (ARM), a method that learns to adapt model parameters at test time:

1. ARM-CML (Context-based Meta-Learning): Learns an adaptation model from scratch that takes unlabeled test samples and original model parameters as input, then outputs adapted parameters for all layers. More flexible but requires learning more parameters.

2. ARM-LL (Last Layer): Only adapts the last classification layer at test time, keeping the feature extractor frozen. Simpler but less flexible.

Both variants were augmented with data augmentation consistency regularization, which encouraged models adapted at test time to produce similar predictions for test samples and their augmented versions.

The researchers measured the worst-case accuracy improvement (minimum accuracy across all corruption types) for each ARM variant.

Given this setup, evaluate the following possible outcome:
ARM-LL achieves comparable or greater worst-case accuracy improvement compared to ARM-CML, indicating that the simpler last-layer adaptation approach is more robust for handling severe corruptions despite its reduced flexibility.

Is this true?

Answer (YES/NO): NO